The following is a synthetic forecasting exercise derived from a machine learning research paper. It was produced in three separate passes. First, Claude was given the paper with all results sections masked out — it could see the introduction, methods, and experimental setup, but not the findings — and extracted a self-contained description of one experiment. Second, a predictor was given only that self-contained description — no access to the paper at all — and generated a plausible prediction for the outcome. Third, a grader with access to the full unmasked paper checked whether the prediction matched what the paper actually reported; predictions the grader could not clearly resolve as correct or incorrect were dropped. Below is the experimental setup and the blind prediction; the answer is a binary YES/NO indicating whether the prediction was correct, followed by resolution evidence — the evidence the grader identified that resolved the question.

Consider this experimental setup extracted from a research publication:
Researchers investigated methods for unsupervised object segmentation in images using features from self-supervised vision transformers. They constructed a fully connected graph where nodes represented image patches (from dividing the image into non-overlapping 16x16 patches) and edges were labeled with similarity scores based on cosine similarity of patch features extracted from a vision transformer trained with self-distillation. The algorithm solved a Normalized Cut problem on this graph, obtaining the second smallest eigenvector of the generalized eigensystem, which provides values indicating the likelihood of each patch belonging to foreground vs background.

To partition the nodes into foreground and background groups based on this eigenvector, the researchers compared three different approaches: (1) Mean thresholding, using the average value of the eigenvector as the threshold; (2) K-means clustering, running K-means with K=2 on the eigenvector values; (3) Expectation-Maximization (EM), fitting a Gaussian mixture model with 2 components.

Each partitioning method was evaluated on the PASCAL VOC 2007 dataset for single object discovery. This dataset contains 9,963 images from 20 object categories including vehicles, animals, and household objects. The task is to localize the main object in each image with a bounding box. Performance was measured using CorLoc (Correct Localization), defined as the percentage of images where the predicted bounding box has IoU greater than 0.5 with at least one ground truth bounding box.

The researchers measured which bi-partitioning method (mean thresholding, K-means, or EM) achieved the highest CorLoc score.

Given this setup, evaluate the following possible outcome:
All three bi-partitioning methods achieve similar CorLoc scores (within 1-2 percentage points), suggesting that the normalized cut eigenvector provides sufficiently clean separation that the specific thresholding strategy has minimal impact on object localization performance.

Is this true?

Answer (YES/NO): NO